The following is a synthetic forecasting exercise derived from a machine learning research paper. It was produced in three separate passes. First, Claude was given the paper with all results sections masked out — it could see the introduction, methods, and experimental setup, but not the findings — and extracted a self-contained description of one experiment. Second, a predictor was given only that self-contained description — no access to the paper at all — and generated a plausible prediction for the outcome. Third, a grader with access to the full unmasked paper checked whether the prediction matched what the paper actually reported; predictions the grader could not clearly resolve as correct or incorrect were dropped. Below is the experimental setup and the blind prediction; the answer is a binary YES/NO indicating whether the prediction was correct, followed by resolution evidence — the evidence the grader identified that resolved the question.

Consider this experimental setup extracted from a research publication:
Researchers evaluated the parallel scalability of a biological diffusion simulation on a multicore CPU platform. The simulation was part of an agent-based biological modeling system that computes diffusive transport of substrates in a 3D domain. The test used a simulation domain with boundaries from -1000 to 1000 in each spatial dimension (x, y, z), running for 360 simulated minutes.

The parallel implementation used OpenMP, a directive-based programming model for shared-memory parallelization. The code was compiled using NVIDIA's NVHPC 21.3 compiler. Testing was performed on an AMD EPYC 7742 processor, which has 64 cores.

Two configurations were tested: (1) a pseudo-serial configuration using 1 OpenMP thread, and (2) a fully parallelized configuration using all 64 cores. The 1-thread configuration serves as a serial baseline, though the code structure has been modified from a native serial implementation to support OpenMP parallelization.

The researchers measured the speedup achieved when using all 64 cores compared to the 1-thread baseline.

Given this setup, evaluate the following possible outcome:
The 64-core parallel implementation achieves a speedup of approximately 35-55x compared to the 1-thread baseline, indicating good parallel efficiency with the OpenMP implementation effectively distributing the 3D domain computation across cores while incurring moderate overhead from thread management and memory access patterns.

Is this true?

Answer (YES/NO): NO